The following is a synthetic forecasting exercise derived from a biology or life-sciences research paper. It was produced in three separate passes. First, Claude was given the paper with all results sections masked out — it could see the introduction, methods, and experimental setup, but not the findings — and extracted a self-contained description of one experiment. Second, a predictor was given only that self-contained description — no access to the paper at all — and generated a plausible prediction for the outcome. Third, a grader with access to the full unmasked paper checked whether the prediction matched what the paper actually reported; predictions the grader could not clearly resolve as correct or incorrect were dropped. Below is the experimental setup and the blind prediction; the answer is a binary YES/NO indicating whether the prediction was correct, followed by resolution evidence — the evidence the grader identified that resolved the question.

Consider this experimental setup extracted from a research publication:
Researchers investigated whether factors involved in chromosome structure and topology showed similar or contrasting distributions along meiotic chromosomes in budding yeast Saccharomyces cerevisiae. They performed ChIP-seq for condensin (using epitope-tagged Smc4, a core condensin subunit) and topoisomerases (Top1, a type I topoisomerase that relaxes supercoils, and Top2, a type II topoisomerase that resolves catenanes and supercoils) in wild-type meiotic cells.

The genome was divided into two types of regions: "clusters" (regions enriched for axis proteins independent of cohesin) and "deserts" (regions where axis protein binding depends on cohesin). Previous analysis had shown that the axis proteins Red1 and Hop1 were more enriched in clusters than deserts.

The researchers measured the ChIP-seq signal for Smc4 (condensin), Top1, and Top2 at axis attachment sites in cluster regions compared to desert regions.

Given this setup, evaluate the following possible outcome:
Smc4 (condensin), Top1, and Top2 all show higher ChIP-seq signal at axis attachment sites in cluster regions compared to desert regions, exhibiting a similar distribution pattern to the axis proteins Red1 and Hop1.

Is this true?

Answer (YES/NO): NO